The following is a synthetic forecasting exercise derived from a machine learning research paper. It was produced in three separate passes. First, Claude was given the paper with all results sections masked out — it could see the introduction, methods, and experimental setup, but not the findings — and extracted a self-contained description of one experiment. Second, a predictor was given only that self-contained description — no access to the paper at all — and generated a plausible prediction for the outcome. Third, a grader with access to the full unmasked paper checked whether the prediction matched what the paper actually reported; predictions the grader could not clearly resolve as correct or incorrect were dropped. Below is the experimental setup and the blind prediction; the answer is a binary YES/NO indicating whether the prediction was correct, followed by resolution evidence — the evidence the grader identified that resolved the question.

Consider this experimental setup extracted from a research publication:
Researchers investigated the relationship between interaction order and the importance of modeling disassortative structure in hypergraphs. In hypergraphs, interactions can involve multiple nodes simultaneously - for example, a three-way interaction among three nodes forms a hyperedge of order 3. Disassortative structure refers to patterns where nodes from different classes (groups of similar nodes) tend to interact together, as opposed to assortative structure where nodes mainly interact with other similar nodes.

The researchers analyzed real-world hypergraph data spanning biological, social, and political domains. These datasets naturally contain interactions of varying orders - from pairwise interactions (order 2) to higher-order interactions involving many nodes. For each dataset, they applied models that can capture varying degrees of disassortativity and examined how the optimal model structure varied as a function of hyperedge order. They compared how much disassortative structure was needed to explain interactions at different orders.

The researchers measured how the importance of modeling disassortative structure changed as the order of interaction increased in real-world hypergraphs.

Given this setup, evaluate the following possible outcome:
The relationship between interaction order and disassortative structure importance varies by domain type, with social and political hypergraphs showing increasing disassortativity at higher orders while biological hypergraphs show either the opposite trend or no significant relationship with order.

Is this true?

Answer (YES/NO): NO